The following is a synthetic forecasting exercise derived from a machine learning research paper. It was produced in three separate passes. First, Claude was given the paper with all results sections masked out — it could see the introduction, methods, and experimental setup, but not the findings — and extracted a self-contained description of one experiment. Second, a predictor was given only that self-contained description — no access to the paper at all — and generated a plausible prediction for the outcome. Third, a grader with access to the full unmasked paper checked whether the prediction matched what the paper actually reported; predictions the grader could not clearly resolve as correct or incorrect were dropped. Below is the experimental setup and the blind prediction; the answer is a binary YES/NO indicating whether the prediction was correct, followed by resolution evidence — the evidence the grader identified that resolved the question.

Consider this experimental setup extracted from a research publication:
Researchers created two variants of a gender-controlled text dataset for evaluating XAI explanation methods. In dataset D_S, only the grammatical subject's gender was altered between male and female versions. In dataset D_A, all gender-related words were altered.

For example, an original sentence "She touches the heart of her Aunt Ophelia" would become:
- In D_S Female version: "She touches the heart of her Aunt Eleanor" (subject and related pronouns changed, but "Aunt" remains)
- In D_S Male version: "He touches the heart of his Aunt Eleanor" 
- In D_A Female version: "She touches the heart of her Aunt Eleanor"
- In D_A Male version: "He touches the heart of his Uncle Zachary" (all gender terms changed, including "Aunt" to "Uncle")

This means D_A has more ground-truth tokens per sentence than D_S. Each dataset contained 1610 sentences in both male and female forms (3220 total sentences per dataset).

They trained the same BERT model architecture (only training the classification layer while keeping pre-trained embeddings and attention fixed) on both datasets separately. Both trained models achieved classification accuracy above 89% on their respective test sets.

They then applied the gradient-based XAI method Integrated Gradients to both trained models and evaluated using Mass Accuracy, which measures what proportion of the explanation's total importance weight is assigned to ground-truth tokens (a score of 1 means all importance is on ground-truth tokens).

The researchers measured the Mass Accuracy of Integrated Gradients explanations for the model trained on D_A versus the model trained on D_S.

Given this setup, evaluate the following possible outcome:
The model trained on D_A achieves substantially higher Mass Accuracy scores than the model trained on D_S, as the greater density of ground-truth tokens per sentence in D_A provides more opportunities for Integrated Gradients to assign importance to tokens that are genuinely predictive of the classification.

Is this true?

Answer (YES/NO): YES